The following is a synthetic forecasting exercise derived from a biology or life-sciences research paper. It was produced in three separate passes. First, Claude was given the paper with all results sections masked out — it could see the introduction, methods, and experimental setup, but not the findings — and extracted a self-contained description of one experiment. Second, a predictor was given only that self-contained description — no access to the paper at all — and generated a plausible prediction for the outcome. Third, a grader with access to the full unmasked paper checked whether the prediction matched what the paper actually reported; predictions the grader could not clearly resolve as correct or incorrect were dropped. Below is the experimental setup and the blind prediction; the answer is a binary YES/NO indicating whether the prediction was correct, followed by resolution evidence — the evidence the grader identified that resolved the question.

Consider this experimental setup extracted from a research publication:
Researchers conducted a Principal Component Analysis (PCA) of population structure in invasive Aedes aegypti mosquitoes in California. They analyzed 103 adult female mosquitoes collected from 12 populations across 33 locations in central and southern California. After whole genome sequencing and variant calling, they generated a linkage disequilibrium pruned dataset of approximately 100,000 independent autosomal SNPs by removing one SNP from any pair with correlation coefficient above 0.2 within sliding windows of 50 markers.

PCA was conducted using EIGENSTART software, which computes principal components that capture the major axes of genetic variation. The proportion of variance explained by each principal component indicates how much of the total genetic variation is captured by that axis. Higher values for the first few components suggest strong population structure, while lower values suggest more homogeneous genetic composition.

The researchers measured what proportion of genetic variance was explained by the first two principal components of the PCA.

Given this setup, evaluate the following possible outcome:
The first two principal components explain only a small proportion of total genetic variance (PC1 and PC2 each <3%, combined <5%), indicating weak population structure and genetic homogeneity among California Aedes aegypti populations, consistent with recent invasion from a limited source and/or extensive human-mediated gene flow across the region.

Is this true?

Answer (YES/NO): NO